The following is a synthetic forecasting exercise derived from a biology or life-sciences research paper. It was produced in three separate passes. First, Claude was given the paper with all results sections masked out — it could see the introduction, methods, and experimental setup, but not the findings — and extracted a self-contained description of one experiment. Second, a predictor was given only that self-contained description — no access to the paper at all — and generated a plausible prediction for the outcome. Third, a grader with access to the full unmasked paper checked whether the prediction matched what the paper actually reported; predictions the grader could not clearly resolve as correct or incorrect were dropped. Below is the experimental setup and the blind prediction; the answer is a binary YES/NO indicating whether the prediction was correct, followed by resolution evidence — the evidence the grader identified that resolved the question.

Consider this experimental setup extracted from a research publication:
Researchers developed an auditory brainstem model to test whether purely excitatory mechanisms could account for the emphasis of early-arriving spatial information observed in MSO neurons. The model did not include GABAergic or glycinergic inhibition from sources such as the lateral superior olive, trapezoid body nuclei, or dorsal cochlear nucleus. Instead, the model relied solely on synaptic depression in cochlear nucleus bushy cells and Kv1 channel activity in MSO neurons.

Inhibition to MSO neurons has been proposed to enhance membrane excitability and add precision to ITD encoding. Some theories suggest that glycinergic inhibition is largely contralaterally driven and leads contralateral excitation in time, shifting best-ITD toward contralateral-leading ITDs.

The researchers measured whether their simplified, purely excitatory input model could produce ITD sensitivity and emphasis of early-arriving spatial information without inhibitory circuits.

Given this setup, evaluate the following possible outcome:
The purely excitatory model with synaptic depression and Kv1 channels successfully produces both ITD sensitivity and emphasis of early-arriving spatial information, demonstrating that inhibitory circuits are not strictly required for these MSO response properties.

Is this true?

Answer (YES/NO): YES